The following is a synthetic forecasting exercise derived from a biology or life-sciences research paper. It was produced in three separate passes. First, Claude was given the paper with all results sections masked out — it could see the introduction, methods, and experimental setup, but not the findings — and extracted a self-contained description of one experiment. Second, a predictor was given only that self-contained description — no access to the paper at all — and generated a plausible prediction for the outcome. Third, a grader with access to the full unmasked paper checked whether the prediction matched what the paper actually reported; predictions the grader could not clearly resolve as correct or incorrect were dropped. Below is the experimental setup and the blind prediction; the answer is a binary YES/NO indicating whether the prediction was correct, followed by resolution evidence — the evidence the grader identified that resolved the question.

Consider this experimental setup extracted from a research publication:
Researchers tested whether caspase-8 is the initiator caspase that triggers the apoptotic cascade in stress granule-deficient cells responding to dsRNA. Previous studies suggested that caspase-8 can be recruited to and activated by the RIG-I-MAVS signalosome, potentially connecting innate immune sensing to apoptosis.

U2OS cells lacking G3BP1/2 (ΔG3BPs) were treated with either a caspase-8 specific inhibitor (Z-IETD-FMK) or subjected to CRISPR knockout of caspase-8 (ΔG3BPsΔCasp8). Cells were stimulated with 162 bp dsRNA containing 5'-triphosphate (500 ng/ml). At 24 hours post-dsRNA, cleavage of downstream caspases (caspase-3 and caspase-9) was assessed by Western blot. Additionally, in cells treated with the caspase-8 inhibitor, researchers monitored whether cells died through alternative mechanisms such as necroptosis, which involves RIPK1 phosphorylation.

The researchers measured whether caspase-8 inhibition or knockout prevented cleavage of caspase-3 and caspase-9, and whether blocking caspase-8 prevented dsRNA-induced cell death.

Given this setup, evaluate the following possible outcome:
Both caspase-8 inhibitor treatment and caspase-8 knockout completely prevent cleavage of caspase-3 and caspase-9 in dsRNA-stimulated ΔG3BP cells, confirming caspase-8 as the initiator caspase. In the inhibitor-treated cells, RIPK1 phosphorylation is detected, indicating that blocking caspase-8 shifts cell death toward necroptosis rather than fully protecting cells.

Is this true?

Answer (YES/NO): NO